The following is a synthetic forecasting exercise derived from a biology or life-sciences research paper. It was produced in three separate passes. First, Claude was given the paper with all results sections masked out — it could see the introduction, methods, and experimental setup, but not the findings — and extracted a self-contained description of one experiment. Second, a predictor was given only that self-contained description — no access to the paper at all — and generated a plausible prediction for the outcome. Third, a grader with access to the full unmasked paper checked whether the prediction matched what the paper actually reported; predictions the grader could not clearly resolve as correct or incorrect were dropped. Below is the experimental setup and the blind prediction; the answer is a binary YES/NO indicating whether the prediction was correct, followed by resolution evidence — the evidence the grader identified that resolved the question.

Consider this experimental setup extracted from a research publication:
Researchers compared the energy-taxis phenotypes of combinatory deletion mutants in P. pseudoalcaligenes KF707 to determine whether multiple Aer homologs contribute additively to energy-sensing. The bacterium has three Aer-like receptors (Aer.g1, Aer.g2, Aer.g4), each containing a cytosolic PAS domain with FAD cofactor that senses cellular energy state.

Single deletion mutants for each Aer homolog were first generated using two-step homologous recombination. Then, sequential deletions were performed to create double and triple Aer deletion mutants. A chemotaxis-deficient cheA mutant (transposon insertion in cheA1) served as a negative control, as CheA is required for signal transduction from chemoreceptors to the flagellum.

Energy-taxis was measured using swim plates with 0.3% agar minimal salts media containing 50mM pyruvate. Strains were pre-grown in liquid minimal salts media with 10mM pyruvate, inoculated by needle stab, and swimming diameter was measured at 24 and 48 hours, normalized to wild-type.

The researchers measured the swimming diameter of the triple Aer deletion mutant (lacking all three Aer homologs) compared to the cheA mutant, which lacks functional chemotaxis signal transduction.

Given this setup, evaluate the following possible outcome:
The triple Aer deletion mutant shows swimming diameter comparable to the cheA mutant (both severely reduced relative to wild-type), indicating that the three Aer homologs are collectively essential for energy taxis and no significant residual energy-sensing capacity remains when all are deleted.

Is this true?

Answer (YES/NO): NO